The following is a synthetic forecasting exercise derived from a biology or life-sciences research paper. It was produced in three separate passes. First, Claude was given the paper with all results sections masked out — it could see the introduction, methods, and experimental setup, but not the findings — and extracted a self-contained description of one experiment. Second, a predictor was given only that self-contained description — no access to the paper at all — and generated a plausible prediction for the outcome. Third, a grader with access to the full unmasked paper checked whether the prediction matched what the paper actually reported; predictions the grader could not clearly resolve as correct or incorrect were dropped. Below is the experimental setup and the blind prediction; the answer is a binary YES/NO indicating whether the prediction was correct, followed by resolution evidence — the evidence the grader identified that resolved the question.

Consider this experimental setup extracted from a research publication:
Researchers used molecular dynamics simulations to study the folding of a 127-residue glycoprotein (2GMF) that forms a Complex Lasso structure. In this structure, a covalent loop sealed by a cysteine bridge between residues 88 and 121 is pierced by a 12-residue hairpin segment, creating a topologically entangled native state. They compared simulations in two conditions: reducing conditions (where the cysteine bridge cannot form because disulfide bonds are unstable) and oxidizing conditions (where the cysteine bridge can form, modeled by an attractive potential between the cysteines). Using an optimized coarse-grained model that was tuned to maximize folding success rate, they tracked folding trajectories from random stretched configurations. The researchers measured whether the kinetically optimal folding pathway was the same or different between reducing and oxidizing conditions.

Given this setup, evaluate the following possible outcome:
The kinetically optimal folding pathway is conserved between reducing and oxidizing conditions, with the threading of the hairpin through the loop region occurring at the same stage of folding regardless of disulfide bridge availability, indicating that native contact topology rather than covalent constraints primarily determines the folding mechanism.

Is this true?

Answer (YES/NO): YES